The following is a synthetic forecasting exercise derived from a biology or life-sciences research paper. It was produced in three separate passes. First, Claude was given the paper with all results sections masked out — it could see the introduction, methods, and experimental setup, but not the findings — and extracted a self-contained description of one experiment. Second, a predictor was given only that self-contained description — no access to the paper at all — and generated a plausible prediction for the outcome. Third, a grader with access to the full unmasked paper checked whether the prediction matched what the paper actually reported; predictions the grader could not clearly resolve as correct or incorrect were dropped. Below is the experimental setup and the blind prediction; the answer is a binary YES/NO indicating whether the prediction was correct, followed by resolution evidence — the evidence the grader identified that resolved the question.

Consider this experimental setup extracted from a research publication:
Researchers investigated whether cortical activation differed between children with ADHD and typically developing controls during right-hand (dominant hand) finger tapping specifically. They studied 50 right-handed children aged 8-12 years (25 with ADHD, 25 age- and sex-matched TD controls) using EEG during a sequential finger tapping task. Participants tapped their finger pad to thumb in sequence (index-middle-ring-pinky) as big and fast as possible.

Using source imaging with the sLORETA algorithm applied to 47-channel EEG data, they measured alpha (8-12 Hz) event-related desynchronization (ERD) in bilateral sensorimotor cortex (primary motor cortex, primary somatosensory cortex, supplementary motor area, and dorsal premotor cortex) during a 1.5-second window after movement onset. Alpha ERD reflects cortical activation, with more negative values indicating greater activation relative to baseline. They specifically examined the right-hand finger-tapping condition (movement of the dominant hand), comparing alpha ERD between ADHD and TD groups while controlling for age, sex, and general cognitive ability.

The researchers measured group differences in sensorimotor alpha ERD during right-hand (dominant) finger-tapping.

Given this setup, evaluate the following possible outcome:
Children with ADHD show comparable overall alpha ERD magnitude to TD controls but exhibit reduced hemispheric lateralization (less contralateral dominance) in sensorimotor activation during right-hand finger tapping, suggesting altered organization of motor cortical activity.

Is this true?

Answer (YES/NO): NO